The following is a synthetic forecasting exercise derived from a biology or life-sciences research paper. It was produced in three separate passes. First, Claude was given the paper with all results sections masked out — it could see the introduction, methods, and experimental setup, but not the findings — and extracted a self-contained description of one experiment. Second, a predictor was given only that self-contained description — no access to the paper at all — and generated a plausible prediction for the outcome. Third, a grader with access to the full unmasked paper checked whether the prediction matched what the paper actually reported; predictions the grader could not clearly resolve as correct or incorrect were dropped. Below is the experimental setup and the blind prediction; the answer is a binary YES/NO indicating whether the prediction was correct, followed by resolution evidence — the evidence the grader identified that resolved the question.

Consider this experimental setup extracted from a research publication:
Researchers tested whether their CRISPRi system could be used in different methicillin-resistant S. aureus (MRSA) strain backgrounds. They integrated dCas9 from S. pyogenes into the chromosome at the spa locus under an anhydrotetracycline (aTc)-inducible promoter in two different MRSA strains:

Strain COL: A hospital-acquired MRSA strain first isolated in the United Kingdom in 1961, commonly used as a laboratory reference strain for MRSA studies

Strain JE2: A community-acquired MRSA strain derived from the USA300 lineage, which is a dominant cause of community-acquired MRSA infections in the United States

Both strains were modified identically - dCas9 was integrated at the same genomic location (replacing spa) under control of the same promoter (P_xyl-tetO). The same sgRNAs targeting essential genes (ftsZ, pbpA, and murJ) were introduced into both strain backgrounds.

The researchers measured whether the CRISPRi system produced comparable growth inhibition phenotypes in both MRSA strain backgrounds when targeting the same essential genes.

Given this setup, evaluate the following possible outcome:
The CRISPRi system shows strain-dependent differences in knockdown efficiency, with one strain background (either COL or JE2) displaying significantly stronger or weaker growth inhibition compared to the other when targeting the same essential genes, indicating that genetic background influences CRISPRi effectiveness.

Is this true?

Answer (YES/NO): NO